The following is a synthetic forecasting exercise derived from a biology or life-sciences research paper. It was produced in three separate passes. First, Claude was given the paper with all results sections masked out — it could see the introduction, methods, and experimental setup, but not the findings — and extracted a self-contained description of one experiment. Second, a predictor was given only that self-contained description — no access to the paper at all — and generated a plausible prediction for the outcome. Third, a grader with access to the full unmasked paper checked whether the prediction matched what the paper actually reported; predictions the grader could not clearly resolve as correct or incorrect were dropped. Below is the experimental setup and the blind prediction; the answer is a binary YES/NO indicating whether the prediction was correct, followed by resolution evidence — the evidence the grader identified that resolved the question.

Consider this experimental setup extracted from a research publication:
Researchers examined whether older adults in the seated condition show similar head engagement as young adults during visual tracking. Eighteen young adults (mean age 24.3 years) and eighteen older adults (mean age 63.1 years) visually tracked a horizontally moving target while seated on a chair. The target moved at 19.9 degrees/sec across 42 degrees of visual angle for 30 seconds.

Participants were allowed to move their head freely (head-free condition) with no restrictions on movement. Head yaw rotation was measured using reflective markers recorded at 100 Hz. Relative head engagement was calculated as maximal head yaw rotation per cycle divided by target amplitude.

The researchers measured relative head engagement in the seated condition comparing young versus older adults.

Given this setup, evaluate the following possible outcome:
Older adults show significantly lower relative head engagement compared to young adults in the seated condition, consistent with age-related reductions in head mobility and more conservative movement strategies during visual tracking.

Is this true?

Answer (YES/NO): NO